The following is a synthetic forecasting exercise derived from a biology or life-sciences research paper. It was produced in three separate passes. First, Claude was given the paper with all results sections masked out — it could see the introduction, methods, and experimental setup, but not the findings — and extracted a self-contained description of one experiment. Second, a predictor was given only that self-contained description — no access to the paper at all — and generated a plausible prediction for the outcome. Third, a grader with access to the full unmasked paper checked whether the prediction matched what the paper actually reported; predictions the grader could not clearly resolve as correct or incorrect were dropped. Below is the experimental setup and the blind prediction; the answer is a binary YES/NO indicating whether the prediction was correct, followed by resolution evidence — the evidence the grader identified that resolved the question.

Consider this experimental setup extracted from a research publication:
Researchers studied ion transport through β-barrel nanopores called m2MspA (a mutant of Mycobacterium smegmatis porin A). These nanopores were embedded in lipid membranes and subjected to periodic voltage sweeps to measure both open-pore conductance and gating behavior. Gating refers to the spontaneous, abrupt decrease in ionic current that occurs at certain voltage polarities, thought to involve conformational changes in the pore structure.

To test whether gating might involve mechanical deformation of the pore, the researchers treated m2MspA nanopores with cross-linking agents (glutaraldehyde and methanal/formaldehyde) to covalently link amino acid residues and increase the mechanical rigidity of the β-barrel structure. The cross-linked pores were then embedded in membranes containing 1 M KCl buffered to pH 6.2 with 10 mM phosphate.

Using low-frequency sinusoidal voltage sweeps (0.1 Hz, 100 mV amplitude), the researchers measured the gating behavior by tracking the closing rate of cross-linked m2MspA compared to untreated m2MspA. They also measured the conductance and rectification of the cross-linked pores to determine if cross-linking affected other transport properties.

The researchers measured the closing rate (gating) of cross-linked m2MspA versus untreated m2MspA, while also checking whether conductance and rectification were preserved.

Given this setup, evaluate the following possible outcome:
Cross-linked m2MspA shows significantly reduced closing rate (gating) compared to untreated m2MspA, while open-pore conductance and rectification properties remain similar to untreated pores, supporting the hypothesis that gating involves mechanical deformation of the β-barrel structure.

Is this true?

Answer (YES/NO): YES